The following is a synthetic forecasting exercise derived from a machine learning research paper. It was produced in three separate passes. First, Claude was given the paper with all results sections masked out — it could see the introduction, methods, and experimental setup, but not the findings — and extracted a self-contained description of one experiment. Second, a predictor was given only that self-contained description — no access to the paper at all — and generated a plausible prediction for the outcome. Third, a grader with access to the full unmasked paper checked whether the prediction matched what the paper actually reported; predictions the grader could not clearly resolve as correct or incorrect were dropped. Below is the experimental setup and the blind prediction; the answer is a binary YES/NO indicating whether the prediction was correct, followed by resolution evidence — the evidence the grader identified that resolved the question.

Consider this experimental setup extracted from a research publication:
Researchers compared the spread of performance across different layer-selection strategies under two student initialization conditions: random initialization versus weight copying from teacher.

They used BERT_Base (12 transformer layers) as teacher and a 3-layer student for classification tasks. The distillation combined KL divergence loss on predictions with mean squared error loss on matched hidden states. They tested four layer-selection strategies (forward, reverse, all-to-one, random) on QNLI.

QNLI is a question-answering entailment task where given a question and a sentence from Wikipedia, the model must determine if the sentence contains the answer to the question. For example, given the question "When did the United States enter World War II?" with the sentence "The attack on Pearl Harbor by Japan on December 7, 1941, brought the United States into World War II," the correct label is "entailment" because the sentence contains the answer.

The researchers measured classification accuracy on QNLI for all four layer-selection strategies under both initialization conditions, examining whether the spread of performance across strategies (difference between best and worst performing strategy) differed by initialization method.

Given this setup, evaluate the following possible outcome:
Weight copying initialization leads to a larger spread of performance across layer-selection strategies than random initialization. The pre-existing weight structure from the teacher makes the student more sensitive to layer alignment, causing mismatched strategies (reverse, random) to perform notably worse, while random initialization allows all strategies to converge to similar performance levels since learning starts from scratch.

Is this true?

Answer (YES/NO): NO